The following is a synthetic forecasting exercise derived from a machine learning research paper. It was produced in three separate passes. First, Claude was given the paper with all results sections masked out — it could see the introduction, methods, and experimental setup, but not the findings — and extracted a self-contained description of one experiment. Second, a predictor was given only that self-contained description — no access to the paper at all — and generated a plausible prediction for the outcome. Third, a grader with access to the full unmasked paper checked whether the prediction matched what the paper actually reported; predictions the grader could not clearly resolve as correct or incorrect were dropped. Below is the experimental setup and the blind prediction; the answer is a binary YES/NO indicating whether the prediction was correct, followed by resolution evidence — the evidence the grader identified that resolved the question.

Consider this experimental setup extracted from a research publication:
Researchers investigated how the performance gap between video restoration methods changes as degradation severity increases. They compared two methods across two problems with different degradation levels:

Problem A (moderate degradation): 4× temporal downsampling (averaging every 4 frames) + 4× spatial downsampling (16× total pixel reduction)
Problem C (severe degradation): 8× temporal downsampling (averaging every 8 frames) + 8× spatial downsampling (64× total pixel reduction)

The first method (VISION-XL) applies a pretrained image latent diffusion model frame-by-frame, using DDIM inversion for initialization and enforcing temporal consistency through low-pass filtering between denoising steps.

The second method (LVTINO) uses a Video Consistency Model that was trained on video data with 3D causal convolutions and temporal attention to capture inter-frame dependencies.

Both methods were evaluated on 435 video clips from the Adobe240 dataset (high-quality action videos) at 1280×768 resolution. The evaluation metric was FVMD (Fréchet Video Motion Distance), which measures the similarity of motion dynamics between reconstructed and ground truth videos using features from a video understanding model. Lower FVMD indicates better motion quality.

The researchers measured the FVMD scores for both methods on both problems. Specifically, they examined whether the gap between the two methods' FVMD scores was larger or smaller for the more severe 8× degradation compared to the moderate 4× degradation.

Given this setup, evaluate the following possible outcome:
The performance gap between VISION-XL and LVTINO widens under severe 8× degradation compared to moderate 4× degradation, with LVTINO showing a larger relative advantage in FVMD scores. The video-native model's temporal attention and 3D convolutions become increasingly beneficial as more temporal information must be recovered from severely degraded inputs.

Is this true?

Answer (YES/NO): NO